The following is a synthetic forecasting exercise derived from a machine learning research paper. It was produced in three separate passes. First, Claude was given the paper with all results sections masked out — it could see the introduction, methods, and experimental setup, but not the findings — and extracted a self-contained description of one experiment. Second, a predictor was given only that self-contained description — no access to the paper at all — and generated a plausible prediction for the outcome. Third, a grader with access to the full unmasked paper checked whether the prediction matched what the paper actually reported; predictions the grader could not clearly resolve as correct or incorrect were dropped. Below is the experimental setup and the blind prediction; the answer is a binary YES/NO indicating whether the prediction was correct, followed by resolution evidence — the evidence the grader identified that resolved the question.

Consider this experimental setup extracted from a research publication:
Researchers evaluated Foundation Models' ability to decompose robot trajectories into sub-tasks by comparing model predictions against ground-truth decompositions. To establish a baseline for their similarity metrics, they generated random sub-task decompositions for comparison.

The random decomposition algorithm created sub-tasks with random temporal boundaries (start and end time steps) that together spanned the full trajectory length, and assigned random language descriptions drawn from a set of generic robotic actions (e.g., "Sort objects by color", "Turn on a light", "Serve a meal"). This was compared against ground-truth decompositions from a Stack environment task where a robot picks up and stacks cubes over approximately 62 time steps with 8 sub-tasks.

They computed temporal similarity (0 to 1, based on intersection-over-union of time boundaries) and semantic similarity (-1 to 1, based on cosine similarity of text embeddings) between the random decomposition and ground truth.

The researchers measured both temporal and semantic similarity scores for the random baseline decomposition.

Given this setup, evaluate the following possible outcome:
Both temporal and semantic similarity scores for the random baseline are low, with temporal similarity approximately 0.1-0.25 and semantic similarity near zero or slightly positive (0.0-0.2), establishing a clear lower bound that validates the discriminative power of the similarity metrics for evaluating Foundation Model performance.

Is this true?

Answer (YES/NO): NO